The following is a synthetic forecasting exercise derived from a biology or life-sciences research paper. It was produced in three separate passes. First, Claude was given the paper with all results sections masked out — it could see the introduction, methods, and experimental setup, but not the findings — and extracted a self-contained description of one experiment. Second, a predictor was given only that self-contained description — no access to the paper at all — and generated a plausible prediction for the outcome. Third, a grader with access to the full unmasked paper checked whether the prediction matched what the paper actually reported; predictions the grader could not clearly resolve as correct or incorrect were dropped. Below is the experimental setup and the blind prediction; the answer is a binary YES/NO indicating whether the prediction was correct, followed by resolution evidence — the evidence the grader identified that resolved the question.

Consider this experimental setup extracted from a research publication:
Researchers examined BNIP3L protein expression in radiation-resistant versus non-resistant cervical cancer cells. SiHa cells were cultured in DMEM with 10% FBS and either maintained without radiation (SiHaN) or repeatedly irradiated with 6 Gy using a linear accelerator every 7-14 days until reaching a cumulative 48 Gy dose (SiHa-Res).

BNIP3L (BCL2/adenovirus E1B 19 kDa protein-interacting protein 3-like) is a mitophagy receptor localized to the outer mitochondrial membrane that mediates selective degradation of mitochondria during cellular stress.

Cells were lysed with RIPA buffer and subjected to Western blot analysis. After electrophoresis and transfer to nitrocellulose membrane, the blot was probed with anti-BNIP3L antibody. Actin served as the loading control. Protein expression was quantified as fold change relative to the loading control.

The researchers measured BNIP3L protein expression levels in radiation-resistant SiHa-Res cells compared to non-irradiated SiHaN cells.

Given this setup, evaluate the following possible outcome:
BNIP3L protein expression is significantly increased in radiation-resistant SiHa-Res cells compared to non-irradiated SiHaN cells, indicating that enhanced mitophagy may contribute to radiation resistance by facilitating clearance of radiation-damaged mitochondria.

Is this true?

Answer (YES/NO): YES